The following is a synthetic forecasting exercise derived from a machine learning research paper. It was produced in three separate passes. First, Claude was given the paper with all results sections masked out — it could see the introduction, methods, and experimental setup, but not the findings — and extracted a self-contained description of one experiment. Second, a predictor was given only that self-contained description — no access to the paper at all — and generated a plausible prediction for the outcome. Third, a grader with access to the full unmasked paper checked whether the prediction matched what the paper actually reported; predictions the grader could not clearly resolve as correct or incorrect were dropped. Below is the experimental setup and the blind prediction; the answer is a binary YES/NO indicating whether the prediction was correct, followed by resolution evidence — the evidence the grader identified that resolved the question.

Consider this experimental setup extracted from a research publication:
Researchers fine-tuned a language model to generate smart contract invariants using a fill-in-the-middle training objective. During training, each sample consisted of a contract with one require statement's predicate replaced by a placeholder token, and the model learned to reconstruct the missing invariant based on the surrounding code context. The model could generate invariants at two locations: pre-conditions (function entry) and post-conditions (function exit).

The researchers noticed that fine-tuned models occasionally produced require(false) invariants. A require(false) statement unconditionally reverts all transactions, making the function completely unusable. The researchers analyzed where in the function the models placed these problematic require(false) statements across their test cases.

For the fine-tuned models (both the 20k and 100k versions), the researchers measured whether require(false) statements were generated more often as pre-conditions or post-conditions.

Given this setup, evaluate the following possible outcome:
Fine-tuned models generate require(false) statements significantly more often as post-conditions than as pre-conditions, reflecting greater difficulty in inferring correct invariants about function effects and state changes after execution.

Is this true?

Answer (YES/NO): YES